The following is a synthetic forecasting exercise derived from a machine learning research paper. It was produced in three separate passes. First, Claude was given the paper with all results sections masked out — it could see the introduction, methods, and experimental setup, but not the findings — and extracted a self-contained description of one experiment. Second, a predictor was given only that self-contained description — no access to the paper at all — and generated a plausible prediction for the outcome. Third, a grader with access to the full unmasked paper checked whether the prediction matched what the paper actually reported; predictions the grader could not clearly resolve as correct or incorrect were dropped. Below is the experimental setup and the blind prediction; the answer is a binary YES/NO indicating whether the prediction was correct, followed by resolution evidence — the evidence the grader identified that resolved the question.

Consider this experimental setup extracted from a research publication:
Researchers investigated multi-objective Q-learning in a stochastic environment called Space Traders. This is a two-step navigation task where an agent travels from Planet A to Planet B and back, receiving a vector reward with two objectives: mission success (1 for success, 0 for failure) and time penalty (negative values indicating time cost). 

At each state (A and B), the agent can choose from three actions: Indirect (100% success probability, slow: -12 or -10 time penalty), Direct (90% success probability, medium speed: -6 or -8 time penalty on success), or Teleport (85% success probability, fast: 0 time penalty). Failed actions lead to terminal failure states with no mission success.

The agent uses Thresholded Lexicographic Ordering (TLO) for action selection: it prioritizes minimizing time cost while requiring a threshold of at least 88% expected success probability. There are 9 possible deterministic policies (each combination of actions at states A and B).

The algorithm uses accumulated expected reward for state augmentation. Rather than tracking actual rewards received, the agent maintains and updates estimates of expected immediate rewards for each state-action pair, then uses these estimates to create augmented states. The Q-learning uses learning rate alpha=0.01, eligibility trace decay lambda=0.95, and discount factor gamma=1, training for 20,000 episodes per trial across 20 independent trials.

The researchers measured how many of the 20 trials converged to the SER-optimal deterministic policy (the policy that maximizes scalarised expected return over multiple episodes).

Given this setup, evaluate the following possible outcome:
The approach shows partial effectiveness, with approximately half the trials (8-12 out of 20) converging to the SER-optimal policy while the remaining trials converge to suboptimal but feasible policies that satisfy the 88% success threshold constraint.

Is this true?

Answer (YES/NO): NO